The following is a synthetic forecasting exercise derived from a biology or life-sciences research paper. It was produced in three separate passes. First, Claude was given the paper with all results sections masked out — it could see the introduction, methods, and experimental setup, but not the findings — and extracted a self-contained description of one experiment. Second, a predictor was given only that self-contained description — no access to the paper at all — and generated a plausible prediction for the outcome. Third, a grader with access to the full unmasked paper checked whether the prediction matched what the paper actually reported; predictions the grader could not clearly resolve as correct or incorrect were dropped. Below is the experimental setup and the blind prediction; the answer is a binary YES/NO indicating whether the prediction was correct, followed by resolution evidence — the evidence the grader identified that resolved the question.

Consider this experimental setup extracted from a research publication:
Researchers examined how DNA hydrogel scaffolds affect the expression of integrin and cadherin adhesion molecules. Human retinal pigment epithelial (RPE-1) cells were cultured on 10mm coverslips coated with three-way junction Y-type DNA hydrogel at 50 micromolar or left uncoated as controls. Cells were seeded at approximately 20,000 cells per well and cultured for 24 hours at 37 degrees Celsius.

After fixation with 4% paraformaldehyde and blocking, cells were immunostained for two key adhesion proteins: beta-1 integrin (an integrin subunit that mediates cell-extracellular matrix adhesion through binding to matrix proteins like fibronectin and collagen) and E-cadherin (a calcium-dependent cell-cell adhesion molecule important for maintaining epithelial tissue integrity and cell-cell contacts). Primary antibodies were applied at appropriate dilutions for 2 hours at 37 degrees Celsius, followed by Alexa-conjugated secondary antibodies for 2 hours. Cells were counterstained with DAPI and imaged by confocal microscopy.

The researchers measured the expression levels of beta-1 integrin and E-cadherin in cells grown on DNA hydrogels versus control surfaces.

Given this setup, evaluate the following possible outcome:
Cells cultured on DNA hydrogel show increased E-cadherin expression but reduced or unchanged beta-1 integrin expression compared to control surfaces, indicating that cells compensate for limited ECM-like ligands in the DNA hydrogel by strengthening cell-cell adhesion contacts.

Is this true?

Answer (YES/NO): NO